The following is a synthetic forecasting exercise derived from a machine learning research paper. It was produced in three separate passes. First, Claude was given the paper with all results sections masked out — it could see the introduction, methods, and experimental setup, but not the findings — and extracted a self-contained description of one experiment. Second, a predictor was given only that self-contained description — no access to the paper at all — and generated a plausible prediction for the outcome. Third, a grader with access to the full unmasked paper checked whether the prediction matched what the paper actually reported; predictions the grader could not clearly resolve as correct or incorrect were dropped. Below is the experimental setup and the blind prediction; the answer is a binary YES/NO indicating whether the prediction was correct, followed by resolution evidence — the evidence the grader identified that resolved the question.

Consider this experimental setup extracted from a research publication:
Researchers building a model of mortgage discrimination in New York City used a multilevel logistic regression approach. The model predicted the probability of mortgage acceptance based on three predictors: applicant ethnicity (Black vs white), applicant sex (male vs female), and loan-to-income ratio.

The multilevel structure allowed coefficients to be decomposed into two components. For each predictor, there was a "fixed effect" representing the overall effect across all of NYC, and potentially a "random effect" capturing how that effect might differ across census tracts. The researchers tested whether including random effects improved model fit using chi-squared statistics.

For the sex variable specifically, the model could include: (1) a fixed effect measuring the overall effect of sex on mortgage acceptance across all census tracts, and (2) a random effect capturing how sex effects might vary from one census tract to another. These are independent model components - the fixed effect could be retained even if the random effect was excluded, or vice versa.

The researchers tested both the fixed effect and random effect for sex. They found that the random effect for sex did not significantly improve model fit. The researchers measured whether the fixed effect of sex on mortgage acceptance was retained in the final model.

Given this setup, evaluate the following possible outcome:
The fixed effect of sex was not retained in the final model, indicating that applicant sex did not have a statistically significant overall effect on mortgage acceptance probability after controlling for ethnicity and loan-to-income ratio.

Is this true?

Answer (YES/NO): NO